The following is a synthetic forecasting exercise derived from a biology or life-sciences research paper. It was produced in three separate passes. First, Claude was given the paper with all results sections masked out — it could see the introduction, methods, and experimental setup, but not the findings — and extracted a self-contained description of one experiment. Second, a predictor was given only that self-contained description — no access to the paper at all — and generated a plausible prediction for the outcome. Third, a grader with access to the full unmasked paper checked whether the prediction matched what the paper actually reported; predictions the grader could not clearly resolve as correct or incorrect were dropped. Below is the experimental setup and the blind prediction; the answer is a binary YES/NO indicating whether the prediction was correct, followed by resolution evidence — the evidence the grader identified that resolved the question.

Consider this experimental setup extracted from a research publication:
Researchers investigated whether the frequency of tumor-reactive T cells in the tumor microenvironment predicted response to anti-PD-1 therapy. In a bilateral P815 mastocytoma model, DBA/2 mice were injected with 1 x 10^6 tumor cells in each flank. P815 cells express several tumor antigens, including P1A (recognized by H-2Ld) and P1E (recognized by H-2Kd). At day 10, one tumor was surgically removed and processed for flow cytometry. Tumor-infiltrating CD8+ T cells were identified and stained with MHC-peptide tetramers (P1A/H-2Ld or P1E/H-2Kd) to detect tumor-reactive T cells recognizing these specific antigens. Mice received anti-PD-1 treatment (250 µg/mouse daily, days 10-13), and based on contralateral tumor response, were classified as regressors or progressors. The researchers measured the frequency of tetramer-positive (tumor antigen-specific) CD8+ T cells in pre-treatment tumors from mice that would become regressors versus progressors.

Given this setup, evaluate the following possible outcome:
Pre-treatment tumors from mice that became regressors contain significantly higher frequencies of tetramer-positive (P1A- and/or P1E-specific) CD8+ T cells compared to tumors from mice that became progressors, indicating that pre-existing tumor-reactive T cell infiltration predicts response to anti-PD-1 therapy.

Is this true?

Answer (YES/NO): YES